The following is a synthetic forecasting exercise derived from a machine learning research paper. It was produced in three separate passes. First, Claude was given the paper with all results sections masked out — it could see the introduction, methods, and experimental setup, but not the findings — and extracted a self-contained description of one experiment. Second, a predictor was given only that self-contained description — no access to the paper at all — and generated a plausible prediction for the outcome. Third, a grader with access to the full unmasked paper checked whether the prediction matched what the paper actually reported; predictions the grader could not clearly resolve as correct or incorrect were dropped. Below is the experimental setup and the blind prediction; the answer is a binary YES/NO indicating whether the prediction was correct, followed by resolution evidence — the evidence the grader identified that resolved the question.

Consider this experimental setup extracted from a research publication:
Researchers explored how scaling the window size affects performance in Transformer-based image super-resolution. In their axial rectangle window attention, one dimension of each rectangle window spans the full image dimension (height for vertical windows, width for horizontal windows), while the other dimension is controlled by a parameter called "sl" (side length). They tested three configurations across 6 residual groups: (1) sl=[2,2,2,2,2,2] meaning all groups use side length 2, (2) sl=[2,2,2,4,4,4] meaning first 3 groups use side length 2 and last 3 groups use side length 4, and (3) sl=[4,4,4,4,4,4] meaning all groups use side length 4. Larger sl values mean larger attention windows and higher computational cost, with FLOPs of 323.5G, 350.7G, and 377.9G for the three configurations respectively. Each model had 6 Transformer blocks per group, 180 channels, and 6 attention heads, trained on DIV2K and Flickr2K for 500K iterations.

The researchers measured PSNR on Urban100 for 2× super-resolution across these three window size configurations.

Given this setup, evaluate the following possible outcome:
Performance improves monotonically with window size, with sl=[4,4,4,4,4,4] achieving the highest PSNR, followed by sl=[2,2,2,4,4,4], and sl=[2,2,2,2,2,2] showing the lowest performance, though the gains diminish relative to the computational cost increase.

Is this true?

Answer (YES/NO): YES